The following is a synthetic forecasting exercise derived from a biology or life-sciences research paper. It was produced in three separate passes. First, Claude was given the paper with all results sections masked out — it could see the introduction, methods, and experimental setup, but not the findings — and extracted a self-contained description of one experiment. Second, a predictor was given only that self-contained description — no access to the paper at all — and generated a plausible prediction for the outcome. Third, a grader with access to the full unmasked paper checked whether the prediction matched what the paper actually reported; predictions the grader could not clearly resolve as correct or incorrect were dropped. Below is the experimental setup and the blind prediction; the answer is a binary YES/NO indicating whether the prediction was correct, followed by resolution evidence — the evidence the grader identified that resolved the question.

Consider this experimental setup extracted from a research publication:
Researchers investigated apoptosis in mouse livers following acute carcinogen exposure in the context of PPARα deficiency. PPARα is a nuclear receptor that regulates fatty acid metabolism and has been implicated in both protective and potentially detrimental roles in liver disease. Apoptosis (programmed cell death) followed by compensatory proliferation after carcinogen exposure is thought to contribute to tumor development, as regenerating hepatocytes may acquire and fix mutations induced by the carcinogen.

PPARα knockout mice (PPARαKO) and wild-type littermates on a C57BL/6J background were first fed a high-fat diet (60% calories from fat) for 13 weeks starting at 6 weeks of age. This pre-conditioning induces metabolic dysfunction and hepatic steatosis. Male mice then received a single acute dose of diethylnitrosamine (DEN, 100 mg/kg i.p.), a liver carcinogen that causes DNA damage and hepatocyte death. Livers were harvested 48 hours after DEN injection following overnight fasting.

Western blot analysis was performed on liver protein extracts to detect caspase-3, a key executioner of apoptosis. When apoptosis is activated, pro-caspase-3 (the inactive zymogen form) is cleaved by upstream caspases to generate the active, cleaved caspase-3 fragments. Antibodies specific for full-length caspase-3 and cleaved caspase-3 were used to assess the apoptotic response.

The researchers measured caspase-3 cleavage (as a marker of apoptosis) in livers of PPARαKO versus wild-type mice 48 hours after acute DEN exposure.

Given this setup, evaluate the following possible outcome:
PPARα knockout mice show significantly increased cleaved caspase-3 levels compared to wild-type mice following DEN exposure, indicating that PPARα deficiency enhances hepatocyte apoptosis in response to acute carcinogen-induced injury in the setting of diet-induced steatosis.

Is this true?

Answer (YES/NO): NO